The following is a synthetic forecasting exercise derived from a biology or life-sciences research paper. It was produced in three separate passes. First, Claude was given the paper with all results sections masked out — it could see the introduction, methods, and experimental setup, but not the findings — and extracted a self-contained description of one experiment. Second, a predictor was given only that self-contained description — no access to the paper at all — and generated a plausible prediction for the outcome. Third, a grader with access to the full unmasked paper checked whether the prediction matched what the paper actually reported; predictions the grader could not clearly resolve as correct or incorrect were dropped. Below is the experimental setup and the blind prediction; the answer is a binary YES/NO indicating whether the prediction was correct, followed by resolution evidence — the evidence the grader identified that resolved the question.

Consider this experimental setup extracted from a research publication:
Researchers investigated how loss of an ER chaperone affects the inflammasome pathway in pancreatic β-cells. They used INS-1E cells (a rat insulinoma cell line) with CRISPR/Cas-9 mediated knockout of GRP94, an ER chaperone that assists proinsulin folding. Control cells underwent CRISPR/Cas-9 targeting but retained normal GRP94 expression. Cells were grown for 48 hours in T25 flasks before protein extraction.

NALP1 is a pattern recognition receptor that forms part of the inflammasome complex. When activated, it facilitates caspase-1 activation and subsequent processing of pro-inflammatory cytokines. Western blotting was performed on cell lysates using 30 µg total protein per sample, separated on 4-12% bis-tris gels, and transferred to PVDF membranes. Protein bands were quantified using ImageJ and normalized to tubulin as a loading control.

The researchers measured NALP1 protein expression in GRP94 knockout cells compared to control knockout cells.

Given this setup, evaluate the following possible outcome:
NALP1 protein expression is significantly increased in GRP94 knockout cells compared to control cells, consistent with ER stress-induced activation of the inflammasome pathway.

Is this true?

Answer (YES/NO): YES